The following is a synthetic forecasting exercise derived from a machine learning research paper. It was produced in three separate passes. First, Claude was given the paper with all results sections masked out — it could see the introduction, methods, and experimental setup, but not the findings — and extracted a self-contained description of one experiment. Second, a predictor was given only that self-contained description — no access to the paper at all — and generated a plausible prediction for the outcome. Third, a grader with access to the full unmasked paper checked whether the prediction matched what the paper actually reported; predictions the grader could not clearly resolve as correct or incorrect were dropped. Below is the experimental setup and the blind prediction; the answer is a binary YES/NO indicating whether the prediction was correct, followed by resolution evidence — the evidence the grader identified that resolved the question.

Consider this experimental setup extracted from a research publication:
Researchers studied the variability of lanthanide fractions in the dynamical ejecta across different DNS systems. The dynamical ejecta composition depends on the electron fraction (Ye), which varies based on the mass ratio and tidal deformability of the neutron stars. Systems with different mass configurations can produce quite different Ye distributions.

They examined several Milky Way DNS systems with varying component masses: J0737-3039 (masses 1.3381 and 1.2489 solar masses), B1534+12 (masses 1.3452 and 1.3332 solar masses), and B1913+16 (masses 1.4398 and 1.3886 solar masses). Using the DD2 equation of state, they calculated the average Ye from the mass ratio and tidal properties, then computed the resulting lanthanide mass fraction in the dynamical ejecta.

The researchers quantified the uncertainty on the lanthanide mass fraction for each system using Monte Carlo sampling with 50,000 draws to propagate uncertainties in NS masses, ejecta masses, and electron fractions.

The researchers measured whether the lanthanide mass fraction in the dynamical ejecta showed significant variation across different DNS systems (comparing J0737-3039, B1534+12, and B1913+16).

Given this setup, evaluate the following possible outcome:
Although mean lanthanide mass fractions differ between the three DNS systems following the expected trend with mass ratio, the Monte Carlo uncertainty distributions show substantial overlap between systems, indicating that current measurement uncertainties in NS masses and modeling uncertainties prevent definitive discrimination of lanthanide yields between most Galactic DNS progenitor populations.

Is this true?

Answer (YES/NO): NO